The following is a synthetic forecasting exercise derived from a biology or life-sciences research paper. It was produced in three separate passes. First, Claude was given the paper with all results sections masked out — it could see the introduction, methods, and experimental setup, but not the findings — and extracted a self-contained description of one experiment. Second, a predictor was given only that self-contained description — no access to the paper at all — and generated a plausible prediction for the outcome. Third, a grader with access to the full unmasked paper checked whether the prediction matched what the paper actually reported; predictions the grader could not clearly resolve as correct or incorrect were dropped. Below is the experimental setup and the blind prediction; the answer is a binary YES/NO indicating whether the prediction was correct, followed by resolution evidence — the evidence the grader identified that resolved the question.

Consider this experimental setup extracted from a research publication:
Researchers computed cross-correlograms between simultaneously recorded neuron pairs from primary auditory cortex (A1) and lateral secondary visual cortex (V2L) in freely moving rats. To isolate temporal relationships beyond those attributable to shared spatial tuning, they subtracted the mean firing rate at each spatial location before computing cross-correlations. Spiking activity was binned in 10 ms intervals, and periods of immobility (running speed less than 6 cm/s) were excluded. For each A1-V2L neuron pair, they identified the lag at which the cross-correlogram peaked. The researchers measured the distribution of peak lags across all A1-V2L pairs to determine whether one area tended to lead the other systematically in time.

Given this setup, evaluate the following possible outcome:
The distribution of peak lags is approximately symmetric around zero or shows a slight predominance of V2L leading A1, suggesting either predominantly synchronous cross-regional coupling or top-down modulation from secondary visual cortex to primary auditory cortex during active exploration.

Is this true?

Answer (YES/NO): NO